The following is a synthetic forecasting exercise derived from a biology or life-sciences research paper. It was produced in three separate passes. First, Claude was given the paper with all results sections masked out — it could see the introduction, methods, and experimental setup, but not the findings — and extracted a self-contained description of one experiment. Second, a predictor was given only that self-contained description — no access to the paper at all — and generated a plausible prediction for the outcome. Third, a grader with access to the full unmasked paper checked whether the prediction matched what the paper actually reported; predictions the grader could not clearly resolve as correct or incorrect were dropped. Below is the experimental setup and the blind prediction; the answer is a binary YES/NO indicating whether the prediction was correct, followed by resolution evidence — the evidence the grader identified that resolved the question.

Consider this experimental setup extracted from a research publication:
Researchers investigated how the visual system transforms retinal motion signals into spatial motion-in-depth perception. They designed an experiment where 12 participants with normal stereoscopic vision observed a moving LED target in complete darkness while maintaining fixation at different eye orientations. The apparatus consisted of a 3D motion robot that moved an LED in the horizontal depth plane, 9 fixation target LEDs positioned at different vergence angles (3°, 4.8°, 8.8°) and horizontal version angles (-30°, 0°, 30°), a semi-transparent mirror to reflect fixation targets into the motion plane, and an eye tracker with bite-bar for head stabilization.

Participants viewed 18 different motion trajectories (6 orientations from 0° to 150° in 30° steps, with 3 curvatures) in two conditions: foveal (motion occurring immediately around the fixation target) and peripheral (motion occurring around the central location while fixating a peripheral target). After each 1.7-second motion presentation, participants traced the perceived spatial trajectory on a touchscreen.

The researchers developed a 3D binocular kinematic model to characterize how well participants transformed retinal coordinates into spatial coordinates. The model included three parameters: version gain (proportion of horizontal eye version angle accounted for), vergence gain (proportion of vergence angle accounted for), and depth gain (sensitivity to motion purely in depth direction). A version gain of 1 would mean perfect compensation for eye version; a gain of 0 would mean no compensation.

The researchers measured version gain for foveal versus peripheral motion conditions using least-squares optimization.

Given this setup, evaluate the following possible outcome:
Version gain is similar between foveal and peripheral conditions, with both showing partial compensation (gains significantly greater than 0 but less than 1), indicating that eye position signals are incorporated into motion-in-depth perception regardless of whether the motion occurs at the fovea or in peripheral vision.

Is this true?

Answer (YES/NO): NO